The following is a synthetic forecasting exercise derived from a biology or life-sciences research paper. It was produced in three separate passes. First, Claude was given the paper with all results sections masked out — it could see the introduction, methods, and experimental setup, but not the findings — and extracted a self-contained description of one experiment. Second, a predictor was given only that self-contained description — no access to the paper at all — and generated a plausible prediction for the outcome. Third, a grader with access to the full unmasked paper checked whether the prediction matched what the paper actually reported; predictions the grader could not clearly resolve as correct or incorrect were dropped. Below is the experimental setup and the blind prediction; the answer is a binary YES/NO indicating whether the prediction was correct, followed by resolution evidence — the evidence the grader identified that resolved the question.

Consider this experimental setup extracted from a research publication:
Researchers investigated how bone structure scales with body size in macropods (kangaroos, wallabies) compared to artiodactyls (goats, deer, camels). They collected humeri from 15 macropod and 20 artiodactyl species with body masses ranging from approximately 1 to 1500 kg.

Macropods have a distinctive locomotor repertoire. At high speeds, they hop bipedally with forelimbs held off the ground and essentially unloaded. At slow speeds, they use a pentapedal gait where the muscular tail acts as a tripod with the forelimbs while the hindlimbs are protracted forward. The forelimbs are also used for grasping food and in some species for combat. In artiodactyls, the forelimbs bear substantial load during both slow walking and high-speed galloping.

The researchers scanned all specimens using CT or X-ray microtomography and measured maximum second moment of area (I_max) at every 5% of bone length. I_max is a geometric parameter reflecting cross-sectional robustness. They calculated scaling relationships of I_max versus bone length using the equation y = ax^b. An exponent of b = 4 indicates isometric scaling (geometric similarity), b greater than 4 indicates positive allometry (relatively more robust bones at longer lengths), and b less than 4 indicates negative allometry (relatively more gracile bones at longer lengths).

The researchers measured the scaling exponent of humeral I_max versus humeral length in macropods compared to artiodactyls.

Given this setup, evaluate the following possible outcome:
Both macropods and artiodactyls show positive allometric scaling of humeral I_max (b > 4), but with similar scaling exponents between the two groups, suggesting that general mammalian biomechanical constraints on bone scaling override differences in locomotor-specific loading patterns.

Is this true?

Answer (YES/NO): NO